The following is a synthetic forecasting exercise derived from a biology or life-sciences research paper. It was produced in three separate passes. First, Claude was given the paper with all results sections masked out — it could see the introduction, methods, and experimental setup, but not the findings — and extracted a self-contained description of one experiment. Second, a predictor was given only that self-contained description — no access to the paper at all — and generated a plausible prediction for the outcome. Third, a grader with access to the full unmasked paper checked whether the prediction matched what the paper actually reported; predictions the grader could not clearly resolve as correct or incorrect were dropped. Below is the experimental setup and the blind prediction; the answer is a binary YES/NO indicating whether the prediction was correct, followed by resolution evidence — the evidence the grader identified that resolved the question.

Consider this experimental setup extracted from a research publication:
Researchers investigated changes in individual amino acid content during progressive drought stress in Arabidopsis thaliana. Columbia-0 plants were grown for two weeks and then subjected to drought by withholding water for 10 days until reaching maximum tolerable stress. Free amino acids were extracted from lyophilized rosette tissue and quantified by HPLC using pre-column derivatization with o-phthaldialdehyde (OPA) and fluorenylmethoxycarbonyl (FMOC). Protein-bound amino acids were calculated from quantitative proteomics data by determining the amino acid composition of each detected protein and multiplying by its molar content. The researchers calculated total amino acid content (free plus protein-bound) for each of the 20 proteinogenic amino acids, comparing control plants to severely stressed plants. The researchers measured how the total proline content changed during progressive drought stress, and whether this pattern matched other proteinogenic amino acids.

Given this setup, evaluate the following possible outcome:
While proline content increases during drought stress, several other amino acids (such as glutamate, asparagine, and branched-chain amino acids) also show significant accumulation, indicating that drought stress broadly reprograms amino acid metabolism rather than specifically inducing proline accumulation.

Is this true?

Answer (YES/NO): NO